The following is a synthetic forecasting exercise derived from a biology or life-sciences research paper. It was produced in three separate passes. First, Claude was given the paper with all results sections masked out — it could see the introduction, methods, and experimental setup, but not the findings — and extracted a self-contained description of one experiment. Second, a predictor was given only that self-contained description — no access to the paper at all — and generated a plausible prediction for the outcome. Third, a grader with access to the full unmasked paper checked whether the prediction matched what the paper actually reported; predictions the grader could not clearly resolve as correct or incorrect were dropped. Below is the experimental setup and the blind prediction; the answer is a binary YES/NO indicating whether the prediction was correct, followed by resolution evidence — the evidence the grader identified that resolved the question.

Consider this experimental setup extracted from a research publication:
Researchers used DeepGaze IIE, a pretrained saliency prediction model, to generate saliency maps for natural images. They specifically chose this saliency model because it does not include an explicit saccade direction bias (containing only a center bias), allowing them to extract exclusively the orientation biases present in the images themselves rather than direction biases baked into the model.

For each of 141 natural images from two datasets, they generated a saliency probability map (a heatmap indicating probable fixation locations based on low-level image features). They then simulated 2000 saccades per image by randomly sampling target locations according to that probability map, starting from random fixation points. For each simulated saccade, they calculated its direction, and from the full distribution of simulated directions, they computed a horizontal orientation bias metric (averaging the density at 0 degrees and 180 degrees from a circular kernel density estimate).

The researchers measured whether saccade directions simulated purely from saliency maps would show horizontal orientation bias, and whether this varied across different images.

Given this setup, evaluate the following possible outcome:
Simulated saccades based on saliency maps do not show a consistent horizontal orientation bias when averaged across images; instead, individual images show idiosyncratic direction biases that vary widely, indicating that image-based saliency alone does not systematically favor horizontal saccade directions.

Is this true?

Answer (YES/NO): NO